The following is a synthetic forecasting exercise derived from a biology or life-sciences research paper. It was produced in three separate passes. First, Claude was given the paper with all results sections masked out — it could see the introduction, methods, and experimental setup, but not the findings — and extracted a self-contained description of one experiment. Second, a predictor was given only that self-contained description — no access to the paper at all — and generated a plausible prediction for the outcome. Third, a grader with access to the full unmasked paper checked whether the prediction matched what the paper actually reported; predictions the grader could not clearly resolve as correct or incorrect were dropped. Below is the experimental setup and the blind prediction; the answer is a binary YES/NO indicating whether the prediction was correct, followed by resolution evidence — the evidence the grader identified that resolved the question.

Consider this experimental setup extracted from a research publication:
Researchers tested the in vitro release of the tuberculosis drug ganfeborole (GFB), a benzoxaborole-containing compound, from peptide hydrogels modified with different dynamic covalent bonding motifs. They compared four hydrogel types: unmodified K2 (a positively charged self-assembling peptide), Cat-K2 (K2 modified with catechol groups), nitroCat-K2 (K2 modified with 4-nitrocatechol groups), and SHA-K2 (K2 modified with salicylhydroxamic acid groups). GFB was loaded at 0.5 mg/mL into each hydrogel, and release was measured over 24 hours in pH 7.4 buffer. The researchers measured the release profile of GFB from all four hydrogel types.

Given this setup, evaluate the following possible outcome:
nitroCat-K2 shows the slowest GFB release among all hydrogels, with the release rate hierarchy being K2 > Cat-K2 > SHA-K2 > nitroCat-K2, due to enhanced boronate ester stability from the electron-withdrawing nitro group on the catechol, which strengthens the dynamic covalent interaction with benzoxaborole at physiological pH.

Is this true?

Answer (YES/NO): NO